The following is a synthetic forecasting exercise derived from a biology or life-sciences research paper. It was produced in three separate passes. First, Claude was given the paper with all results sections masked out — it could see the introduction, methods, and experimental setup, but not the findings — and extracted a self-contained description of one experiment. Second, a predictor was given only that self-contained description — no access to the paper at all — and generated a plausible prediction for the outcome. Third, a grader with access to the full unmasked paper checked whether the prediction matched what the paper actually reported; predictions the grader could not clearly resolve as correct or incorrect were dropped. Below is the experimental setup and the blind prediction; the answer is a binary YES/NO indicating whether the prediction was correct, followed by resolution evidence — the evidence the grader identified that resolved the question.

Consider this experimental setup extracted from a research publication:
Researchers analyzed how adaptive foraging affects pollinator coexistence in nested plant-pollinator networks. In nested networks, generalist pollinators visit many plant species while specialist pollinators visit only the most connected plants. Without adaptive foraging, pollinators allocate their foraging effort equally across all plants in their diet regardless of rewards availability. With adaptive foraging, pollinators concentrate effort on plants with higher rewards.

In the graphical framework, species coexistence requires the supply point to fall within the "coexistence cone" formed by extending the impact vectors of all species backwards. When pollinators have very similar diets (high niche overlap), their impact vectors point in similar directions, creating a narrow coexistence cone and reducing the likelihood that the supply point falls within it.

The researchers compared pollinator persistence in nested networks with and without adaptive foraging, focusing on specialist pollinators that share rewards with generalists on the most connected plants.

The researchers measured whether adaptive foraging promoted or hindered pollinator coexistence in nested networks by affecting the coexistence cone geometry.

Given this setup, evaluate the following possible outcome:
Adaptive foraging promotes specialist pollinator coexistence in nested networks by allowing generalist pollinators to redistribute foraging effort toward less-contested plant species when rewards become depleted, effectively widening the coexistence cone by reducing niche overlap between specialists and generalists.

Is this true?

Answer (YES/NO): YES